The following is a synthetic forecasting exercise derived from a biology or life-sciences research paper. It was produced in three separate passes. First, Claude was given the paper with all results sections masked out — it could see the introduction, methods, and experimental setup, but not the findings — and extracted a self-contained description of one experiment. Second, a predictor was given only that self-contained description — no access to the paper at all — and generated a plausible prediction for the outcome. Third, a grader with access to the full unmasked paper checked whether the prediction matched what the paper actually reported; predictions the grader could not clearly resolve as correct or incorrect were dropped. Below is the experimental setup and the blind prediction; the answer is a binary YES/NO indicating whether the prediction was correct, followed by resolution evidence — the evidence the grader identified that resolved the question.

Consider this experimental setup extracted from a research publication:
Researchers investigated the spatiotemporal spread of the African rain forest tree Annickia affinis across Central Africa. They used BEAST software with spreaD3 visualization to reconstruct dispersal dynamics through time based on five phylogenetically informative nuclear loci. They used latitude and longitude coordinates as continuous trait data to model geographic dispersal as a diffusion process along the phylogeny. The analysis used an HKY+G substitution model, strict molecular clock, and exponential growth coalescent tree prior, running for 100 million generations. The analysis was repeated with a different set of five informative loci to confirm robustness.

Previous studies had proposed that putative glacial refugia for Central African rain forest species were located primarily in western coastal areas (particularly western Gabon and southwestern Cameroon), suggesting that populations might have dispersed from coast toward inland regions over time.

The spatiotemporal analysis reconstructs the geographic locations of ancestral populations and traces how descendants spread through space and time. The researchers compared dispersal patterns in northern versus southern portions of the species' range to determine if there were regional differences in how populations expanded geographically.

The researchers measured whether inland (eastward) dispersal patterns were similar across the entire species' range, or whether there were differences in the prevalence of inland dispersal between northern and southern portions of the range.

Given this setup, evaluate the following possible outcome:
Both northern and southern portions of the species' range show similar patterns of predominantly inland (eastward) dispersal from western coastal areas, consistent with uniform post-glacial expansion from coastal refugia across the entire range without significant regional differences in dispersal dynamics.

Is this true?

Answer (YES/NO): NO